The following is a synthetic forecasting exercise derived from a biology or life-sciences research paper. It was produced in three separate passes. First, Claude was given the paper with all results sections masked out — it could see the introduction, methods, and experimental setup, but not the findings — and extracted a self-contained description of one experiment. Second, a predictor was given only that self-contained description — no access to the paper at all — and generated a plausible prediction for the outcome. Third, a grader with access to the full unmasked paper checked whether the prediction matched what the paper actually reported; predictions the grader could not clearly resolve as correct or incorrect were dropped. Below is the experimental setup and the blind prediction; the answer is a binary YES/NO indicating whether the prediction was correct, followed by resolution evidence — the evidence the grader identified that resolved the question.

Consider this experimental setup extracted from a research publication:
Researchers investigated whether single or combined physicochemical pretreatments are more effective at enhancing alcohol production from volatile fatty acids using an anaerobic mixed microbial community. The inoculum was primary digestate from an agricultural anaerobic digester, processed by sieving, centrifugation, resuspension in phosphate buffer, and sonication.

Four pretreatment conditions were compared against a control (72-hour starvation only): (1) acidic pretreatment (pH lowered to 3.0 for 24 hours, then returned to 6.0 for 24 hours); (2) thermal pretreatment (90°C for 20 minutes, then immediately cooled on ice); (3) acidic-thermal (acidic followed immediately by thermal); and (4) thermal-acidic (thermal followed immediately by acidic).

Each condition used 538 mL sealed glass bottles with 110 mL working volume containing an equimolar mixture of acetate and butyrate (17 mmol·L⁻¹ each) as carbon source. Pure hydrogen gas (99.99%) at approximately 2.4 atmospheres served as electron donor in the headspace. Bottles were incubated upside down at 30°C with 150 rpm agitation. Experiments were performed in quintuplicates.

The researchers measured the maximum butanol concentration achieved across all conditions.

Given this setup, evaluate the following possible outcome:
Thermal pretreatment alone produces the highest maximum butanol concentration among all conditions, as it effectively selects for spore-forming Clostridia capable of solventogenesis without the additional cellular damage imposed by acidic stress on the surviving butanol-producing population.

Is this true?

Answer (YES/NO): NO